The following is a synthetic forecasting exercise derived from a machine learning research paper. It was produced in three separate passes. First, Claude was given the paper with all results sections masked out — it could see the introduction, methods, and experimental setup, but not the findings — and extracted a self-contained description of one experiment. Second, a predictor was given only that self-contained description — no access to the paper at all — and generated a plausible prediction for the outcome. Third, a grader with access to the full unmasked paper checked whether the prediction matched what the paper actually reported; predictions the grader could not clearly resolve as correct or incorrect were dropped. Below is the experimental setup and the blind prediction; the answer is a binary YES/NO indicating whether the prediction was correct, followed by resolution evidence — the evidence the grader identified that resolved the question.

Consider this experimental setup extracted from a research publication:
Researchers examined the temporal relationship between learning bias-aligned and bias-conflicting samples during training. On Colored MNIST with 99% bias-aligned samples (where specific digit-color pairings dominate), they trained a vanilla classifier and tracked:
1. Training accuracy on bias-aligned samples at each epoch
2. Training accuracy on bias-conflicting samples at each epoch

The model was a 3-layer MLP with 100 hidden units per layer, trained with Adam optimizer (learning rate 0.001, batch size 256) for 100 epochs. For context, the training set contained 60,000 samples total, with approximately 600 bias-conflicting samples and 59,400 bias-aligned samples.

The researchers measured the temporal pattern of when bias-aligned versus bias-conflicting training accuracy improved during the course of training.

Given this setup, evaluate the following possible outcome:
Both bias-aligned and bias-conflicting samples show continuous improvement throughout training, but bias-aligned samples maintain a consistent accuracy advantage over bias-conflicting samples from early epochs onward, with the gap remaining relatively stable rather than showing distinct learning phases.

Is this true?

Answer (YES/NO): NO